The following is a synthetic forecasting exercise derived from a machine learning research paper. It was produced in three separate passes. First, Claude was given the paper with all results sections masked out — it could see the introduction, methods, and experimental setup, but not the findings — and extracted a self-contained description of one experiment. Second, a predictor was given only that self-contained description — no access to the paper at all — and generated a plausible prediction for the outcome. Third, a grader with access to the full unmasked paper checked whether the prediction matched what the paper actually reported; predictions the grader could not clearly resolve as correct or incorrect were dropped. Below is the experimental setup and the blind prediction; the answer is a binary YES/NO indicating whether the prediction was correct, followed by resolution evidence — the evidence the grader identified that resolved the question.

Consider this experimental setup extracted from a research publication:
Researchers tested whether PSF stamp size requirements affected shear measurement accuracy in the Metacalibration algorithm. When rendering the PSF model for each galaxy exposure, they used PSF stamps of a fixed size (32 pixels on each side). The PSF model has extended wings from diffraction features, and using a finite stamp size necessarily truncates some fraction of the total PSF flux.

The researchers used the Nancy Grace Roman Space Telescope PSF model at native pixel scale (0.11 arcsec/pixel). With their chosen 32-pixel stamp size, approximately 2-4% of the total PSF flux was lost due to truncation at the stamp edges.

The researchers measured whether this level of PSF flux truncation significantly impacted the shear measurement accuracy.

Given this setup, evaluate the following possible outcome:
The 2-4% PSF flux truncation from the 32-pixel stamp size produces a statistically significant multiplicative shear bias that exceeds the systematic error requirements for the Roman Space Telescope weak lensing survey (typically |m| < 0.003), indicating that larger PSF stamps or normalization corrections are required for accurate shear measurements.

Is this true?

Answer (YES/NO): NO